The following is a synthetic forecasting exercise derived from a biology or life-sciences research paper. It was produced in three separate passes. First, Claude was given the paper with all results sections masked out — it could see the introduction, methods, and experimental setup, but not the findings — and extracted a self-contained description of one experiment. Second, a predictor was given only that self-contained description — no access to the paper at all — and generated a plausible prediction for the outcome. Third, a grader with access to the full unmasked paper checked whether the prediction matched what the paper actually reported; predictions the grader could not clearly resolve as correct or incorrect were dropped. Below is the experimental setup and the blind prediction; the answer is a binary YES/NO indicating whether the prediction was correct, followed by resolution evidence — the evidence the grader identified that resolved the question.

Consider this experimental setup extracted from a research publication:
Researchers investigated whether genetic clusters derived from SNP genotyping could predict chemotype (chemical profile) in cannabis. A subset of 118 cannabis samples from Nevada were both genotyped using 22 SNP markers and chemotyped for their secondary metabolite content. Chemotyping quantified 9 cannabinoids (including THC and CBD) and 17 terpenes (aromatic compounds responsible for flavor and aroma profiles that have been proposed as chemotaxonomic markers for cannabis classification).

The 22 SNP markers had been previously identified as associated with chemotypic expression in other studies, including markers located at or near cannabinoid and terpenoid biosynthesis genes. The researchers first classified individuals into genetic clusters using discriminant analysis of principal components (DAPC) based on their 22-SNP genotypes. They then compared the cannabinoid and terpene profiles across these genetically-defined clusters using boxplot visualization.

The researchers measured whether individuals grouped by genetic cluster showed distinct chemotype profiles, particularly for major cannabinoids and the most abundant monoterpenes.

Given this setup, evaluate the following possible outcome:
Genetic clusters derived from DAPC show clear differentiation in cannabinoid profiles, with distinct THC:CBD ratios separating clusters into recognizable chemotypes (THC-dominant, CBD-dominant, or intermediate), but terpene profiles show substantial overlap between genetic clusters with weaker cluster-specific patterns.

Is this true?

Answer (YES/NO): NO